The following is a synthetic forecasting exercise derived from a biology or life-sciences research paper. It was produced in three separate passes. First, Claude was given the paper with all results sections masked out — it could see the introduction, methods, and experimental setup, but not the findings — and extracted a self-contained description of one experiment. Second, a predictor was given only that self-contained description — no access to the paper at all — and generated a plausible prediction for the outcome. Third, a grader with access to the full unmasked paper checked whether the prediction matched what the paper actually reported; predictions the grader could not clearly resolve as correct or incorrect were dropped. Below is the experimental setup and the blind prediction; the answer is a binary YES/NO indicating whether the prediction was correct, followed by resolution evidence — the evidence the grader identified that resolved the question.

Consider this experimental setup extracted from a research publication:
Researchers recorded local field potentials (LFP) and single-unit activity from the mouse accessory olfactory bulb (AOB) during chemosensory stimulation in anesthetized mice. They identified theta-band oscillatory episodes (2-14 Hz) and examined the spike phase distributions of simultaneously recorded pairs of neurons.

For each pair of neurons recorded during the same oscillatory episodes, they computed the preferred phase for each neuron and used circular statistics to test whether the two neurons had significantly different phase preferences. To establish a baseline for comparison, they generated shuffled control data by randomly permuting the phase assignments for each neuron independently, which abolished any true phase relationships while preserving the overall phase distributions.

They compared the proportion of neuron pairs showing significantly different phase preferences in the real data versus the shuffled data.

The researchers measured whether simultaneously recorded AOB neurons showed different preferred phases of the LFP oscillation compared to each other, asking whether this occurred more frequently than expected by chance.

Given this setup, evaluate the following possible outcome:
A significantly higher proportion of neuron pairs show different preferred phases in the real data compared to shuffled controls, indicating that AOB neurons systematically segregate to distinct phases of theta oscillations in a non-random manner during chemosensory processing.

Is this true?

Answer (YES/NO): YES